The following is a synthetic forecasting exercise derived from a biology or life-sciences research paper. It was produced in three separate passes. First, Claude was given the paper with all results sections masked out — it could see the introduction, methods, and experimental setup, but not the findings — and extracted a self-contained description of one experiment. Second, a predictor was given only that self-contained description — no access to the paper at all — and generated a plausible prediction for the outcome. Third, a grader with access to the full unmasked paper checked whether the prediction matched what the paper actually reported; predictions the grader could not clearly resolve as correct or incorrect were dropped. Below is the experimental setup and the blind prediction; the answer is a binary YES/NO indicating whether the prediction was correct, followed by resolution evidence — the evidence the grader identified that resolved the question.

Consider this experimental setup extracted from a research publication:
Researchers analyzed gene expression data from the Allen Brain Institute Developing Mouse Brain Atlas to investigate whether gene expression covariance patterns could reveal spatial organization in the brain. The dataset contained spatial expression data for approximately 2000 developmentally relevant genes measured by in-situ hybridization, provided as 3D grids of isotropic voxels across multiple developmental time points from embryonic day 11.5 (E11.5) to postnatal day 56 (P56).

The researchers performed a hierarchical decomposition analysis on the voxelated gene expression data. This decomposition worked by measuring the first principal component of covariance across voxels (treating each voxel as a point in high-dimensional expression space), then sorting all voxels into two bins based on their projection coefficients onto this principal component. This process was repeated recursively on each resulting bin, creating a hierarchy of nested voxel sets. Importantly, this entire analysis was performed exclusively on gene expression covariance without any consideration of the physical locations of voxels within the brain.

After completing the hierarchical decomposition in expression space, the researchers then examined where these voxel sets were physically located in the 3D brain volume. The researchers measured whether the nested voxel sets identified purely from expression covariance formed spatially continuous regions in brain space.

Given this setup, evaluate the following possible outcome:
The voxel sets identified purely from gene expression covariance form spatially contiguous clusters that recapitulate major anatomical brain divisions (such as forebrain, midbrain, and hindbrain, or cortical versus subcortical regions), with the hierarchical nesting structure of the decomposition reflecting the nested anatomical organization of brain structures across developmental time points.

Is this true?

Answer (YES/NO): NO